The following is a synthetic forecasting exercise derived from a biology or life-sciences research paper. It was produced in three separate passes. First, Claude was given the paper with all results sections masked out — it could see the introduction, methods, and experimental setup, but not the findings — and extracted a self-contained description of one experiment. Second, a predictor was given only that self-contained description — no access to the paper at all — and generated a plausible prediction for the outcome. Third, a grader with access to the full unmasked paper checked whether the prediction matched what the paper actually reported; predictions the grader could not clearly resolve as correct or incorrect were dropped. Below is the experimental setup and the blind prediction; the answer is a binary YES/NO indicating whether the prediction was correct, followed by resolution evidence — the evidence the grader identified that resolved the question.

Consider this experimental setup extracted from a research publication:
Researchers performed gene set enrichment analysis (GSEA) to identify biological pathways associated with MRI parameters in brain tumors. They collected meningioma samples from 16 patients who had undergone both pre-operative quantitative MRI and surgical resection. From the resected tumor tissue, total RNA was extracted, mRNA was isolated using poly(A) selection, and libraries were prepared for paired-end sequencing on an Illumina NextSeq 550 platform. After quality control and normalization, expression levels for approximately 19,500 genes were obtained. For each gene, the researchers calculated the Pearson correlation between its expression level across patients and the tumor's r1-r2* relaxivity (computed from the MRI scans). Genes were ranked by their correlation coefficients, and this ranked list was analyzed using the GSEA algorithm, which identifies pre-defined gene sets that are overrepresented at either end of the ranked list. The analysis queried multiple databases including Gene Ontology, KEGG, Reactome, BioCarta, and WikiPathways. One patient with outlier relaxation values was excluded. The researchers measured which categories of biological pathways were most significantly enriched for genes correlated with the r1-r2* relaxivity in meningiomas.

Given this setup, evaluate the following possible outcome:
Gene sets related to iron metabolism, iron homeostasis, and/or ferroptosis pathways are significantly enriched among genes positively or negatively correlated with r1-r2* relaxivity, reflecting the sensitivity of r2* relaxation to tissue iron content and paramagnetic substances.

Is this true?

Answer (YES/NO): YES